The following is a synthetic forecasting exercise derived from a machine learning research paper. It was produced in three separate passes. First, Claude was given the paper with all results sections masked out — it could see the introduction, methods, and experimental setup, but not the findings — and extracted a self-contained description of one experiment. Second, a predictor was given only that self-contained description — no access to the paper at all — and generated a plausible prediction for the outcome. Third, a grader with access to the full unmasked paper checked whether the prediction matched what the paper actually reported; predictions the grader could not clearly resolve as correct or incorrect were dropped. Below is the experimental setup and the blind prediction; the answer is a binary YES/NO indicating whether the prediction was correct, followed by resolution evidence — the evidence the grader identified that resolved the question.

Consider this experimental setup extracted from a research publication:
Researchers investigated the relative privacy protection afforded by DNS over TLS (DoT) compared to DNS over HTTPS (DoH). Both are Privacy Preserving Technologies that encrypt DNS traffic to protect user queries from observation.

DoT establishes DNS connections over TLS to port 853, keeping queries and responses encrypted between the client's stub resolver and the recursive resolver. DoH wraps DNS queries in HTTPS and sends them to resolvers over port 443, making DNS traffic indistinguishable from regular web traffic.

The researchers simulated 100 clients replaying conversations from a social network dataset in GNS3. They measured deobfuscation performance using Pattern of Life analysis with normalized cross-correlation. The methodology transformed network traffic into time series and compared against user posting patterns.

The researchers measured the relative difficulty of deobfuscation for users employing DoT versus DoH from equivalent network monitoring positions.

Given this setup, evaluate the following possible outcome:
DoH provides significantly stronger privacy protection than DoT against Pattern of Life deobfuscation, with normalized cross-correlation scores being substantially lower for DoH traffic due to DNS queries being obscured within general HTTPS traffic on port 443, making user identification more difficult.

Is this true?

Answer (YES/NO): NO